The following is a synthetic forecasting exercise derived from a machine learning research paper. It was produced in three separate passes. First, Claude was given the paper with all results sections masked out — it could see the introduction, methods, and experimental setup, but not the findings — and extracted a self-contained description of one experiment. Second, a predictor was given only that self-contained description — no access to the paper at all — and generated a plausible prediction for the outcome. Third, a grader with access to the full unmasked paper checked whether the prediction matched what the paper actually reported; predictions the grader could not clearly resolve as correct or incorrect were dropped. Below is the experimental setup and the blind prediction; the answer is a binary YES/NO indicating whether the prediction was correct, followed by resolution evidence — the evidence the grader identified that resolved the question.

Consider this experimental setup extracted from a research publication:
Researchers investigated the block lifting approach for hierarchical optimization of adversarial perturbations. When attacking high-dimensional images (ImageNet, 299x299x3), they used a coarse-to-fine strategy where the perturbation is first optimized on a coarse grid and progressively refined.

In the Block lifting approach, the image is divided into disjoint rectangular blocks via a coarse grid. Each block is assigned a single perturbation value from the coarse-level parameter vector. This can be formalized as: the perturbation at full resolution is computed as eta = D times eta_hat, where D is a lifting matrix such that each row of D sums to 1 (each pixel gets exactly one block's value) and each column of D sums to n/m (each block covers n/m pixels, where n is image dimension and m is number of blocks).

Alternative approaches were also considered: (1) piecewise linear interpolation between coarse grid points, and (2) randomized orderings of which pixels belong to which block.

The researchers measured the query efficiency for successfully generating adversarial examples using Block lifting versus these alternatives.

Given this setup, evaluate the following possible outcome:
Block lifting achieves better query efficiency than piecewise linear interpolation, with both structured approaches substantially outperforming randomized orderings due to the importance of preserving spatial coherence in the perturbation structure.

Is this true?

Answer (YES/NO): NO